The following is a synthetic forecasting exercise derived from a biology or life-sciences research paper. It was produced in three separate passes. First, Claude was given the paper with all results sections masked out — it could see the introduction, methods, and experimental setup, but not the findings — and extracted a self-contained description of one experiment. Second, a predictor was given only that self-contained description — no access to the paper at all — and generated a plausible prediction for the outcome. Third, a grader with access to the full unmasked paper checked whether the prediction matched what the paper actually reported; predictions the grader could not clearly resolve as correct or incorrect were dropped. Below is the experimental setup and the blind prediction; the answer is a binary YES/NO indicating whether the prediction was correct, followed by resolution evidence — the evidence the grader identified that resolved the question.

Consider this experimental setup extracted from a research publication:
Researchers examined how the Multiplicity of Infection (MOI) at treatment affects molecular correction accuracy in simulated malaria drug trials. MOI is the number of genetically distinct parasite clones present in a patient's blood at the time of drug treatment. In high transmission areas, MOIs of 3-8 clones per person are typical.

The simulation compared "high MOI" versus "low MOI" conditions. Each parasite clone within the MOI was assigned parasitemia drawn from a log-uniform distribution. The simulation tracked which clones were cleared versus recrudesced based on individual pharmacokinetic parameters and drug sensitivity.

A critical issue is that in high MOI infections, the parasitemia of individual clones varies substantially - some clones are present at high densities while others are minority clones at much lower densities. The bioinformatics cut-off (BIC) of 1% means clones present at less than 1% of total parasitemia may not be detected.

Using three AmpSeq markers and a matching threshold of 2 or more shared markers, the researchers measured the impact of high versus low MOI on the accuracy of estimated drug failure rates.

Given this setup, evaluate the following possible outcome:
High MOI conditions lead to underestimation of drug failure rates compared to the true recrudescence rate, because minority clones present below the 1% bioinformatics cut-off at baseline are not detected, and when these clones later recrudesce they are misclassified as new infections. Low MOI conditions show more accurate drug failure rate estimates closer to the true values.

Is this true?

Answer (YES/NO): NO